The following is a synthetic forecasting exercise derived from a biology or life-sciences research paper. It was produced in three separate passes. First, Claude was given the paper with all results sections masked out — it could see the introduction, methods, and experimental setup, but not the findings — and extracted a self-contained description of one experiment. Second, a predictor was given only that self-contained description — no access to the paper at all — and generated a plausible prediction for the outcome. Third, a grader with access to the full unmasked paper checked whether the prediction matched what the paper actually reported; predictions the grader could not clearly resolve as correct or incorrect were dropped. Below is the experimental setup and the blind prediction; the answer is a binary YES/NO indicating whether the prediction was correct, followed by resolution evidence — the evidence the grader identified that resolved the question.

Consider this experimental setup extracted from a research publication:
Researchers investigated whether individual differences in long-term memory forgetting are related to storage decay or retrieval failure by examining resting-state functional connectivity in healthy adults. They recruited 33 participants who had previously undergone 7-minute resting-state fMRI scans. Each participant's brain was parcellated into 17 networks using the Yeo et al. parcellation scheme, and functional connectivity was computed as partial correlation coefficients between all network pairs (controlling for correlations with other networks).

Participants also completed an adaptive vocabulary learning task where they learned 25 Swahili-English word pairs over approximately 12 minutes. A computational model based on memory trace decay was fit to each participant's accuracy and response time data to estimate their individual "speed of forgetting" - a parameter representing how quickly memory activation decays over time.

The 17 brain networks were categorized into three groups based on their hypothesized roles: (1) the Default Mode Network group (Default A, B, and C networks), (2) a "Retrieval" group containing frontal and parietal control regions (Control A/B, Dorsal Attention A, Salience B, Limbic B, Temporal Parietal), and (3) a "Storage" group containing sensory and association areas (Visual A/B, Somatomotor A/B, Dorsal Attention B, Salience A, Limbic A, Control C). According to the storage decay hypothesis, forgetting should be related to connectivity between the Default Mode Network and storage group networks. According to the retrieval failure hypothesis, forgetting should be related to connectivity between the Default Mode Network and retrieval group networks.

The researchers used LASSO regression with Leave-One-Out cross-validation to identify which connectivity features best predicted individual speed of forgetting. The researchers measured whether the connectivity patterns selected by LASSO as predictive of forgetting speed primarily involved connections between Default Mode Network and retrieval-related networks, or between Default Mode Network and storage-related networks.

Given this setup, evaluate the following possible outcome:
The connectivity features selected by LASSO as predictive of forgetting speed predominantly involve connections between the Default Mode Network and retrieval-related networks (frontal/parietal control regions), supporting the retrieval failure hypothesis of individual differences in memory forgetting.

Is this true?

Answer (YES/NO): NO